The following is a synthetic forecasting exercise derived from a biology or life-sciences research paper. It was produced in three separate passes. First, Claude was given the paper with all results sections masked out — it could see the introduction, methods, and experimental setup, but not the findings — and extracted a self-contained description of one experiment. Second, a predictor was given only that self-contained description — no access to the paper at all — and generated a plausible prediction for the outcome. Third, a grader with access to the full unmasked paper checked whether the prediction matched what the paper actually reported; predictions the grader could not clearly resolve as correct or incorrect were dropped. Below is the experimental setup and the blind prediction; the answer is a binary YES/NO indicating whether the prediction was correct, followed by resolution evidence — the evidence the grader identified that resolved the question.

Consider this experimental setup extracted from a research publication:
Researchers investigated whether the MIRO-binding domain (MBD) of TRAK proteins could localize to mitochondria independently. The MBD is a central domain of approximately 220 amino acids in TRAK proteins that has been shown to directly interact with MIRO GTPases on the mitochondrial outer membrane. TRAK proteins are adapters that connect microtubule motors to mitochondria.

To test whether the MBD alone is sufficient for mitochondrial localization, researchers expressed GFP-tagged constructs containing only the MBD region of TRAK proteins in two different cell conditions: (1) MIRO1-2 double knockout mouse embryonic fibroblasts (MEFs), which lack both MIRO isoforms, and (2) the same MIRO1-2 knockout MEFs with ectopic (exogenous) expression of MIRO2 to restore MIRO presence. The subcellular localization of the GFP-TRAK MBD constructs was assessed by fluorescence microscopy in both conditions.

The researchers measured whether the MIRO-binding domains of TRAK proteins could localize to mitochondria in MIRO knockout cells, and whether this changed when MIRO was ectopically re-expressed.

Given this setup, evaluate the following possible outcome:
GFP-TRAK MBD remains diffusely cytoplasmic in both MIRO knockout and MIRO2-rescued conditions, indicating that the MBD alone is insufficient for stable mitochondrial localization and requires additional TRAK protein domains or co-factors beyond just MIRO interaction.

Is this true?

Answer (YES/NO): NO